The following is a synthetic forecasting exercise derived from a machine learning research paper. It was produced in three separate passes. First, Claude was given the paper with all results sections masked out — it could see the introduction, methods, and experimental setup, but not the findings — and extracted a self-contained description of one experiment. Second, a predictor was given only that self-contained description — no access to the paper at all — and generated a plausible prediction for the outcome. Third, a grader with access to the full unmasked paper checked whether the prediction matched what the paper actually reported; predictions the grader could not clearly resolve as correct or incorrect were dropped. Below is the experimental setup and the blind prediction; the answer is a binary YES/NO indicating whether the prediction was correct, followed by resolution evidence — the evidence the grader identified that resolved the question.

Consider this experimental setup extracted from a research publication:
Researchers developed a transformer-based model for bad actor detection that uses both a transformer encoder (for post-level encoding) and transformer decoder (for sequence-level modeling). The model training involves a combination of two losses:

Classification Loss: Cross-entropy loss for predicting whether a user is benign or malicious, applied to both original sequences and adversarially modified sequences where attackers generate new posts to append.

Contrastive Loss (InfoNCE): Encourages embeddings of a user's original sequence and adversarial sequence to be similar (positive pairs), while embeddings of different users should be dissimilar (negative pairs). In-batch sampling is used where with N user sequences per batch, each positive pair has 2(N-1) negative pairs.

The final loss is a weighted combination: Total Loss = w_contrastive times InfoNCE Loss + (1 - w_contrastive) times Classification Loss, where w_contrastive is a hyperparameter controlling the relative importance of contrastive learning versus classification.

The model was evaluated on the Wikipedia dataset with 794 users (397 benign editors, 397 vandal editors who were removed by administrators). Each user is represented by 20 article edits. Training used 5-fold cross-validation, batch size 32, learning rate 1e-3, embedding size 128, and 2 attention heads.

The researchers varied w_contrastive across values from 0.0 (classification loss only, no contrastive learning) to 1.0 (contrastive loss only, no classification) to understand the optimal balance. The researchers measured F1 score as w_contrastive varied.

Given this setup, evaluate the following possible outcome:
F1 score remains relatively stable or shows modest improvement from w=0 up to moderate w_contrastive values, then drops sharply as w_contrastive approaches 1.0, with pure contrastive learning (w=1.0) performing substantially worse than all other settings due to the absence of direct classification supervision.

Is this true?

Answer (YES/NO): NO